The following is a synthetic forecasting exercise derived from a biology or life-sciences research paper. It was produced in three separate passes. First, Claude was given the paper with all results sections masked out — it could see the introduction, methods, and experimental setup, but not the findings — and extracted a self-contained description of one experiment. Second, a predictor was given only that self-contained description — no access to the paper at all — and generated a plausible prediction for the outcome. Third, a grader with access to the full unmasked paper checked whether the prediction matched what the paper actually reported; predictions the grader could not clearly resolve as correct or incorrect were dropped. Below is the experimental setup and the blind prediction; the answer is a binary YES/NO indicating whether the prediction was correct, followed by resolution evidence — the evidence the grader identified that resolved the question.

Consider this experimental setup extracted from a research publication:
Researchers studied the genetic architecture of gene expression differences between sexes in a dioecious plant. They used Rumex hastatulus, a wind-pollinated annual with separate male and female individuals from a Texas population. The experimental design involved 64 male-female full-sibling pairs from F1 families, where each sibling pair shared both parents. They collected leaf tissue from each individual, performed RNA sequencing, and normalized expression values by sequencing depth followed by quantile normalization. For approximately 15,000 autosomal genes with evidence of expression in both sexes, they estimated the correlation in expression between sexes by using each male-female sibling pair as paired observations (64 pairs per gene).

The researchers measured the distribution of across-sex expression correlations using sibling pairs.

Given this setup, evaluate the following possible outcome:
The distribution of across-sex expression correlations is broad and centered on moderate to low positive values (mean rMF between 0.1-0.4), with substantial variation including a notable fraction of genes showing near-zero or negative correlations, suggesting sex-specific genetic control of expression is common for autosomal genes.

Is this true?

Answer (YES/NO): NO